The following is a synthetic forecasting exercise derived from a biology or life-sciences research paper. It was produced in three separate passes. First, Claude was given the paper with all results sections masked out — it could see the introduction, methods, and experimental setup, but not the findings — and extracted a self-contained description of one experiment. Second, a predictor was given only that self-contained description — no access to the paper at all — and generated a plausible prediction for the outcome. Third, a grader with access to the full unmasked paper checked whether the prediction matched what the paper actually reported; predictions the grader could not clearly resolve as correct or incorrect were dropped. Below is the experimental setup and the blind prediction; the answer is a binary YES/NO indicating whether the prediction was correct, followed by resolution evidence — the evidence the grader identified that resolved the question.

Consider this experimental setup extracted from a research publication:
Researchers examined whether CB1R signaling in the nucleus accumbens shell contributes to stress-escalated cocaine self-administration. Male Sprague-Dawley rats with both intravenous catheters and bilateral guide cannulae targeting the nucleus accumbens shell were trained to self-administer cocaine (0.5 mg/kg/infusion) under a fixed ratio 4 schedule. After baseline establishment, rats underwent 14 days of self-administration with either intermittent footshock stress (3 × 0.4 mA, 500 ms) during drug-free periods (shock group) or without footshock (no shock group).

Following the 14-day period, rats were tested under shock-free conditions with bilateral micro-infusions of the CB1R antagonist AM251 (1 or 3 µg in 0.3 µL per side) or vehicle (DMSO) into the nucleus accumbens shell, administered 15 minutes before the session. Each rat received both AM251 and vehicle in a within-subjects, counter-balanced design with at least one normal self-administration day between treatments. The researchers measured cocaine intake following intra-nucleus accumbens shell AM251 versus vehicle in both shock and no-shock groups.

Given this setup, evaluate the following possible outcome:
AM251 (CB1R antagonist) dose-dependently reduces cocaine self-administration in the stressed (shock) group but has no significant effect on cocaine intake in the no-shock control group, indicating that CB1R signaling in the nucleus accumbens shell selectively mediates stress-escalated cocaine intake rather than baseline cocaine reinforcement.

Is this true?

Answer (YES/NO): NO